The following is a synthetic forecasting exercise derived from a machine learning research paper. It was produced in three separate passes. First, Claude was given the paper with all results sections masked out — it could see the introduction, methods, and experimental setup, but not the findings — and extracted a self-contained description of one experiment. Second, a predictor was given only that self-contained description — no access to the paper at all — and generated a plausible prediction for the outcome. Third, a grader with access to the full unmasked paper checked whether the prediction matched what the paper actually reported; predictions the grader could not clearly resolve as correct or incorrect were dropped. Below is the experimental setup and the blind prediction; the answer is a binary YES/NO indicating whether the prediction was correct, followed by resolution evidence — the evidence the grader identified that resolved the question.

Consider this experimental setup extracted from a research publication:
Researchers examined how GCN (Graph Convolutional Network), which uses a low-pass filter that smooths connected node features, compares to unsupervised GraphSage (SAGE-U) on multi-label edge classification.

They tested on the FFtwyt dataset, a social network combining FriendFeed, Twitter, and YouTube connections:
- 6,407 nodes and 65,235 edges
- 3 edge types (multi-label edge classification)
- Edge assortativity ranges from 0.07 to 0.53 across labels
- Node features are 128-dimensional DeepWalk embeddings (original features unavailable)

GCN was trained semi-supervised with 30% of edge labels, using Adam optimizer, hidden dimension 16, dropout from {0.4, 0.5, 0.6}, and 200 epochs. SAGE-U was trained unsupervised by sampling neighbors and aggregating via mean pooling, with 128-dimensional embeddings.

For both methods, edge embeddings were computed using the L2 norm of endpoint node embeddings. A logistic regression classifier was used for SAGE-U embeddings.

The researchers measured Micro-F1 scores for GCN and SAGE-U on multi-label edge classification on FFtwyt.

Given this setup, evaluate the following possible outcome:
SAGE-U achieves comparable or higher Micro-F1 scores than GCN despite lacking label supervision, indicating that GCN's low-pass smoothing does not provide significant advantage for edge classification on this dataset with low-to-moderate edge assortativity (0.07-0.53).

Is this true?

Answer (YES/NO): NO